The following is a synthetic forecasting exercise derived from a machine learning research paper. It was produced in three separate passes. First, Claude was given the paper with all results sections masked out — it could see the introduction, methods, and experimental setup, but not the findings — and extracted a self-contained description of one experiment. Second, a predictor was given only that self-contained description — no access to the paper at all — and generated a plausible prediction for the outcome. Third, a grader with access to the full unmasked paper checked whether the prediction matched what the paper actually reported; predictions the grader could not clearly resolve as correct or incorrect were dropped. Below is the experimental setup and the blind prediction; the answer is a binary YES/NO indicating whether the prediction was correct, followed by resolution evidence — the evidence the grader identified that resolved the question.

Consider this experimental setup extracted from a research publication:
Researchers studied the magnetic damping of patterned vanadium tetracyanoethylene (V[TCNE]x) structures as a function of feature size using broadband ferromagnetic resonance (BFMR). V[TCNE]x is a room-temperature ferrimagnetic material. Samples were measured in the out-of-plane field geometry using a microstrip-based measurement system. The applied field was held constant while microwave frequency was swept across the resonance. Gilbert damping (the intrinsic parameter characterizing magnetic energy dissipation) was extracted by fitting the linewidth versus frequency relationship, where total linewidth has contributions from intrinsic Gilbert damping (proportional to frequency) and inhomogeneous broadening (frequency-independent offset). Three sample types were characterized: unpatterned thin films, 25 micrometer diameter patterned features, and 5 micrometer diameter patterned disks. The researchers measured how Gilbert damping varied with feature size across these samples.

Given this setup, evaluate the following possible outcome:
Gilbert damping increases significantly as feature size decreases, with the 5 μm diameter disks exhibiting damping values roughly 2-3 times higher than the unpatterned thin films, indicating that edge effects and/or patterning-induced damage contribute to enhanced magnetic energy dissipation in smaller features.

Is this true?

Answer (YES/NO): YES